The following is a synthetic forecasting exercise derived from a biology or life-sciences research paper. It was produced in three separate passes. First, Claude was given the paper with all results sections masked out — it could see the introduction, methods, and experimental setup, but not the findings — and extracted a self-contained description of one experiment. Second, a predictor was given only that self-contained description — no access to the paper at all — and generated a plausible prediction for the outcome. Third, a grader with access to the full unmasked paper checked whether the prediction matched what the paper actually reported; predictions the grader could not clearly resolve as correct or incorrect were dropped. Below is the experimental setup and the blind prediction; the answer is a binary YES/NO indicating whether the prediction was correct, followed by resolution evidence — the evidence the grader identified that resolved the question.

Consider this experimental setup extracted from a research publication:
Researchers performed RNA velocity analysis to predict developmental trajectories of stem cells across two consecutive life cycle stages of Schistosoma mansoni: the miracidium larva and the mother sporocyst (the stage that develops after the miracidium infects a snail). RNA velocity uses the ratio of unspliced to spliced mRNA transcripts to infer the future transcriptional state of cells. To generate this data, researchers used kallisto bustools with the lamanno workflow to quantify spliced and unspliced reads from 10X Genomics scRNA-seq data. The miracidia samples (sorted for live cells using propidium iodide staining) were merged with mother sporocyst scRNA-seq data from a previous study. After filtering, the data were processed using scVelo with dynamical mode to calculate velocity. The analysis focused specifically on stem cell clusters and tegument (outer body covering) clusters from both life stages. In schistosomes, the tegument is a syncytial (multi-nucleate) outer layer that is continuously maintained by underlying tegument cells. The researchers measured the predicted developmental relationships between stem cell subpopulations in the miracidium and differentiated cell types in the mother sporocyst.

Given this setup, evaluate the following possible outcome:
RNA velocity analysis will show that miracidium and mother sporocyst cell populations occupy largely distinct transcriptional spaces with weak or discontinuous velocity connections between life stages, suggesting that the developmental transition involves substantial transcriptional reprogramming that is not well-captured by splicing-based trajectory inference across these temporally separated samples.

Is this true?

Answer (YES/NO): NO